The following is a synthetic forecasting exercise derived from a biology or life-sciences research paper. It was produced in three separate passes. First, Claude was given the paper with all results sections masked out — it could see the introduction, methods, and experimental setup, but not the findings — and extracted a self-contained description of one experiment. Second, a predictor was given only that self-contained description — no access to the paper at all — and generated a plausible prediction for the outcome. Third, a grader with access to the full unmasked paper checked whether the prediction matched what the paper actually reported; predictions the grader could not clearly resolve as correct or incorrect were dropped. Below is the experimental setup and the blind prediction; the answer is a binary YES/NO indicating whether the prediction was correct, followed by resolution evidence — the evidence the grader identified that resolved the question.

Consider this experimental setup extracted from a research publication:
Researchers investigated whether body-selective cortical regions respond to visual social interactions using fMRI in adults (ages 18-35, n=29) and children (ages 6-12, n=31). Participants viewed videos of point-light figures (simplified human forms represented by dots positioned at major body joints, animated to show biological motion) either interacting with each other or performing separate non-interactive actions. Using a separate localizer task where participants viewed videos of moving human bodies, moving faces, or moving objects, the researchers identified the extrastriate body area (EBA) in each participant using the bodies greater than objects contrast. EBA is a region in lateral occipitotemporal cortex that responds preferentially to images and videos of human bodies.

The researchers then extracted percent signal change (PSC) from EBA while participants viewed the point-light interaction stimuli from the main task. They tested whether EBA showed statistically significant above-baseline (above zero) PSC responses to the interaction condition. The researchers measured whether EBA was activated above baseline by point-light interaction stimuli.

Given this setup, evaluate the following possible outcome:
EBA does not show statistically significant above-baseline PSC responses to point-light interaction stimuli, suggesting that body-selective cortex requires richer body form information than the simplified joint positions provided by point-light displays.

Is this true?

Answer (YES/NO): NO